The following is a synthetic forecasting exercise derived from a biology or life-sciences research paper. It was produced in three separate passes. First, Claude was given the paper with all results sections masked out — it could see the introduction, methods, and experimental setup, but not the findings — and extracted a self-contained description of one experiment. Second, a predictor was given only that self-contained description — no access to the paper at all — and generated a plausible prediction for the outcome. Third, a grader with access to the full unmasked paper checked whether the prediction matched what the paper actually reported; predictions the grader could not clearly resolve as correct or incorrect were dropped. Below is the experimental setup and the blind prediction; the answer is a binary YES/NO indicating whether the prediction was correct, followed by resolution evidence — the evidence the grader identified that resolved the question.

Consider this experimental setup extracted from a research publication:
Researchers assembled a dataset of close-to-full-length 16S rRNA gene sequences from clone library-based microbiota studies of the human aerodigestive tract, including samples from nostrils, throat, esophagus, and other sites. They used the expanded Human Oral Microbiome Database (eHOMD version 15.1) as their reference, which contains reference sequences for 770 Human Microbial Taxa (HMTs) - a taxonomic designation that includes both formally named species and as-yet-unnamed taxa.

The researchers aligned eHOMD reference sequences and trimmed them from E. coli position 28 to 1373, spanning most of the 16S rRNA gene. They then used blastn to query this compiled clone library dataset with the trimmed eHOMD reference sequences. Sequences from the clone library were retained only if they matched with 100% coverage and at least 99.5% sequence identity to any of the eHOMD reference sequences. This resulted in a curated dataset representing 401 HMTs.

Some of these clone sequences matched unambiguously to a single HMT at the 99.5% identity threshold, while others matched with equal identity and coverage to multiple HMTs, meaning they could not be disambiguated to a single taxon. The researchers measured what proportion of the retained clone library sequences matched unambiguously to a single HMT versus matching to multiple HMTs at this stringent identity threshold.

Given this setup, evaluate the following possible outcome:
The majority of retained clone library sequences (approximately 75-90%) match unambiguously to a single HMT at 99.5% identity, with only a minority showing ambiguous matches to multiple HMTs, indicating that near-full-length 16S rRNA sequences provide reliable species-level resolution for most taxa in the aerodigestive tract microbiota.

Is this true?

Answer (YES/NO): YES